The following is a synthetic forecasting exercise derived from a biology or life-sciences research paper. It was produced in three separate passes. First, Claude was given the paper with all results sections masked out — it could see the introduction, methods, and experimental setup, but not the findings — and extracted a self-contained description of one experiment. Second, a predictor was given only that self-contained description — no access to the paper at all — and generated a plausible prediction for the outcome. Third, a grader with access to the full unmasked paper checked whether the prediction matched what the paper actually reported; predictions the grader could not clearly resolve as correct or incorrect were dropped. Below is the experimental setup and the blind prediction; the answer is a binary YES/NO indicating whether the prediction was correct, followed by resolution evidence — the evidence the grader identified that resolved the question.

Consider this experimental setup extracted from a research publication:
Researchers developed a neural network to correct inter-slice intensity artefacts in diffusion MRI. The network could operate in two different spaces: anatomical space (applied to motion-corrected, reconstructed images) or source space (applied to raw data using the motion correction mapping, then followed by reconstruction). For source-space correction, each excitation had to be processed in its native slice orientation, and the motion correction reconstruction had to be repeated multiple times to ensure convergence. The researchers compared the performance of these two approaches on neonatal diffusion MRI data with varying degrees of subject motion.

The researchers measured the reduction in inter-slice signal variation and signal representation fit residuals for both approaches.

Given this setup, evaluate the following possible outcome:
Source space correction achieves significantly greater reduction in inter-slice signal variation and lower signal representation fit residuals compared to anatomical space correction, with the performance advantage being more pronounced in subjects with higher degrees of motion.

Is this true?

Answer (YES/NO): NO